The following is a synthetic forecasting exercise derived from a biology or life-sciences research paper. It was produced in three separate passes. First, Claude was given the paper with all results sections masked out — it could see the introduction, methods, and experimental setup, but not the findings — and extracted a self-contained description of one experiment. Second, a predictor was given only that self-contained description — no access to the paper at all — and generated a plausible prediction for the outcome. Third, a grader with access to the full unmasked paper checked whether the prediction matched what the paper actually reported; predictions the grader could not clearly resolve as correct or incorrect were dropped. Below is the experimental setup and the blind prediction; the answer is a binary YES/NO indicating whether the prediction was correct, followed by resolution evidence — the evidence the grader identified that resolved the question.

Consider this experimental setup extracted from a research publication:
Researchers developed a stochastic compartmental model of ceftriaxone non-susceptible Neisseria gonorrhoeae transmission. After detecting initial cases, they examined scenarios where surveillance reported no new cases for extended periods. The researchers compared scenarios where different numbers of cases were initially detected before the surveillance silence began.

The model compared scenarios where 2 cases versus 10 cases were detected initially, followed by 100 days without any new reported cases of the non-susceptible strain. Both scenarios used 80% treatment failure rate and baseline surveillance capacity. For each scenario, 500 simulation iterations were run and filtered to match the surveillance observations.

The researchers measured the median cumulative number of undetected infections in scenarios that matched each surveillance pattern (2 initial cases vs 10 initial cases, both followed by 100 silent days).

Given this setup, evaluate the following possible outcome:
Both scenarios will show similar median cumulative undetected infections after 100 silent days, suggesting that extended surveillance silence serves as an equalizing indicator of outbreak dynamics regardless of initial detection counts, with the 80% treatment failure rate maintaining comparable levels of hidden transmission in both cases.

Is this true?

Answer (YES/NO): NO